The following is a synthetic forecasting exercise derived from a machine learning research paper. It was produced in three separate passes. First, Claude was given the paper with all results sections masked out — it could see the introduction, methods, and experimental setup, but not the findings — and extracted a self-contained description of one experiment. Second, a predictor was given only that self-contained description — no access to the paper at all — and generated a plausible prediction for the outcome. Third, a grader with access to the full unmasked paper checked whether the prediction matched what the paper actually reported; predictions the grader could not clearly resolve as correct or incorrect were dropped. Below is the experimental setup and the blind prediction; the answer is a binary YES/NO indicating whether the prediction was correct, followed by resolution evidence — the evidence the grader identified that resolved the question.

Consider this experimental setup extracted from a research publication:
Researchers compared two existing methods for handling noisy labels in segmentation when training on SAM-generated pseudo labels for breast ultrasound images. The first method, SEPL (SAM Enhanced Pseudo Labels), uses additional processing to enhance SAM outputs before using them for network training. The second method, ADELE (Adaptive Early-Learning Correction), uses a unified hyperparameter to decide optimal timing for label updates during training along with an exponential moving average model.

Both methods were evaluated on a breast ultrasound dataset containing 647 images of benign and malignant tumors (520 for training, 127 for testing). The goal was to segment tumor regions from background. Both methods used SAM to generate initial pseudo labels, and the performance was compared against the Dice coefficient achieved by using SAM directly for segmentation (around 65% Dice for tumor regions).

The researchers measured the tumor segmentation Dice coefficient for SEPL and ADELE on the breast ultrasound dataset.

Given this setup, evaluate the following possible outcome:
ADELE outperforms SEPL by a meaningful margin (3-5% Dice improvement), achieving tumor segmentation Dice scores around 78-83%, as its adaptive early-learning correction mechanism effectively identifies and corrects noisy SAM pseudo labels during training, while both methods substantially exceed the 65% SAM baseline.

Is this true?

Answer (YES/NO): NO